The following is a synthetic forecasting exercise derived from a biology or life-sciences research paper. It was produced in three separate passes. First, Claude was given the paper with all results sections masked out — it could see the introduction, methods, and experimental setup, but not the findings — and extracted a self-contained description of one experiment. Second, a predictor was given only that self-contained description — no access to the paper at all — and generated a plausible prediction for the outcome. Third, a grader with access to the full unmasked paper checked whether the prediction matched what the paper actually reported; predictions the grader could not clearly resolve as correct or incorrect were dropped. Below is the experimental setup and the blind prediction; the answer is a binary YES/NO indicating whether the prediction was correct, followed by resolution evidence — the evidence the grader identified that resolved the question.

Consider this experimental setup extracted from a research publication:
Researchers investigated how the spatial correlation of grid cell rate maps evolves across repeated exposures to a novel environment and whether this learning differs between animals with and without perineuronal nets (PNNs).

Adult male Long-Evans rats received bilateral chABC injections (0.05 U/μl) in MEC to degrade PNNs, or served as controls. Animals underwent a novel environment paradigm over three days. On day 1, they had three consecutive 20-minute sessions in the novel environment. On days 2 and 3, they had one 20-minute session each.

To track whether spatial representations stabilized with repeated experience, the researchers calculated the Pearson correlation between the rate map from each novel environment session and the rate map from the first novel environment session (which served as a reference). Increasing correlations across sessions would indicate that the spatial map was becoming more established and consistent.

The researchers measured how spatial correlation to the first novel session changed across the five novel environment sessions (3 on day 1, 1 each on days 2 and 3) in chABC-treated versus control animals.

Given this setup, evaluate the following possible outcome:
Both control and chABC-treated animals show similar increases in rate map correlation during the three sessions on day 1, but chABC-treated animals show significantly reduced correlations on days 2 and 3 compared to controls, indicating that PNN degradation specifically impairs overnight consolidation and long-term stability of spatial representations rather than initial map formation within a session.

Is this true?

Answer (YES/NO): NO